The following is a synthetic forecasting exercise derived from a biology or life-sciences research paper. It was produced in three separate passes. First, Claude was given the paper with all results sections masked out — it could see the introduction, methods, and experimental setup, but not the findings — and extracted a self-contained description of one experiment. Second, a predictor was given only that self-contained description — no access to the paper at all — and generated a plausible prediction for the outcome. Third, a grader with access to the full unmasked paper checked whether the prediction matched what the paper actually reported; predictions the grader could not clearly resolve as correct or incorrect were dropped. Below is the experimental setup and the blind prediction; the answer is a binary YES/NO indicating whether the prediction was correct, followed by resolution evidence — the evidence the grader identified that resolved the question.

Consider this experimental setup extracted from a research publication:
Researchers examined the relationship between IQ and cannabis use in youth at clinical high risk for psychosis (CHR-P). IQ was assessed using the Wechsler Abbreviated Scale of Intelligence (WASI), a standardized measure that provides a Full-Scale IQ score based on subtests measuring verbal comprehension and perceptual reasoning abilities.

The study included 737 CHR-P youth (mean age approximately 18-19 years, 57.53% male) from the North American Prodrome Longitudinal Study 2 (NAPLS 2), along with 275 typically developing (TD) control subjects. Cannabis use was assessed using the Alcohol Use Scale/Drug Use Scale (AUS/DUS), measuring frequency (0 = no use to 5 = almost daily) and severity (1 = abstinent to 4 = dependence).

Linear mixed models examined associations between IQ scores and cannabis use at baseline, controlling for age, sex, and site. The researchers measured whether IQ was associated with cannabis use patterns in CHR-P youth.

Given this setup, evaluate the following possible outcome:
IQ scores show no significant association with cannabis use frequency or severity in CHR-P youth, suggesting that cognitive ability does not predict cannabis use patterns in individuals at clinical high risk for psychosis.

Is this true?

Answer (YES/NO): NO